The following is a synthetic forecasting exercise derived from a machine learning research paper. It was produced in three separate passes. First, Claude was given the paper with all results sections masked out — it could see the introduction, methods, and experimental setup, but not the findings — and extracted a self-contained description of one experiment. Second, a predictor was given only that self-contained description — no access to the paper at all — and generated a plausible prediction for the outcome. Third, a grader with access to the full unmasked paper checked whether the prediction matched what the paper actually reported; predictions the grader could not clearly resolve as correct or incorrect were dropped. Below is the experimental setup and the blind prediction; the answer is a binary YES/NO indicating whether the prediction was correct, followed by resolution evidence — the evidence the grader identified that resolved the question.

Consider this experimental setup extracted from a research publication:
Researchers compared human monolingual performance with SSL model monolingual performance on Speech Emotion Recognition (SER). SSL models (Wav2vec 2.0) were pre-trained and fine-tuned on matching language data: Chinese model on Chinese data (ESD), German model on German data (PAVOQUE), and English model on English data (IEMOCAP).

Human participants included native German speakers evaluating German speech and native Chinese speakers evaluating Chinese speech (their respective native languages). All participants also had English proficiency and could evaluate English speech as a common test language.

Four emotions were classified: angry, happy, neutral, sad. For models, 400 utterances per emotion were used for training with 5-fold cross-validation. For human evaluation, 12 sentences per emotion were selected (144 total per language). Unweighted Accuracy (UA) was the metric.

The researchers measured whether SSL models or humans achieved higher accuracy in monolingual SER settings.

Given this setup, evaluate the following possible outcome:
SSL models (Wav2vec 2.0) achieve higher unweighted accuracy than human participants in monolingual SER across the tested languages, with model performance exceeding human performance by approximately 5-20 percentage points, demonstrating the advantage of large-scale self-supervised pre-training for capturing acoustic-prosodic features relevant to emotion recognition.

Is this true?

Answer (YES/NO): YES